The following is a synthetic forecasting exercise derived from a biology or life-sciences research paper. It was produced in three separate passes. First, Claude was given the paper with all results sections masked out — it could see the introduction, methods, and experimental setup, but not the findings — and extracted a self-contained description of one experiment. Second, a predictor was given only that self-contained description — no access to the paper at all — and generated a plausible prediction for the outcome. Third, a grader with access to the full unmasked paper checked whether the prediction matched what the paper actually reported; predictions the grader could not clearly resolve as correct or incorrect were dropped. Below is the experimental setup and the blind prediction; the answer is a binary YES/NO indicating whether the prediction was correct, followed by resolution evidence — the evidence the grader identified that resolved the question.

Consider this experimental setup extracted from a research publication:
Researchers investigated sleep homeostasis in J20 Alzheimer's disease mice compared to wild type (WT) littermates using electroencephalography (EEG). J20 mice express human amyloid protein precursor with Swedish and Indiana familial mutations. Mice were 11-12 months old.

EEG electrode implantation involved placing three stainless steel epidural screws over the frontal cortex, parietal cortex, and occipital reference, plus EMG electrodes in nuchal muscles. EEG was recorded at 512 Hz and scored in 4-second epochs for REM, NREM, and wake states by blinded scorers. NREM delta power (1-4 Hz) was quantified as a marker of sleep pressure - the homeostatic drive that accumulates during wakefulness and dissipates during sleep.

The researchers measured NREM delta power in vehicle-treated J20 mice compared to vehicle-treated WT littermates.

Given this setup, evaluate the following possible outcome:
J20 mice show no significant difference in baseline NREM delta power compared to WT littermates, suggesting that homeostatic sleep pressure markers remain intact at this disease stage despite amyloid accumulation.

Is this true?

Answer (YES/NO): NO